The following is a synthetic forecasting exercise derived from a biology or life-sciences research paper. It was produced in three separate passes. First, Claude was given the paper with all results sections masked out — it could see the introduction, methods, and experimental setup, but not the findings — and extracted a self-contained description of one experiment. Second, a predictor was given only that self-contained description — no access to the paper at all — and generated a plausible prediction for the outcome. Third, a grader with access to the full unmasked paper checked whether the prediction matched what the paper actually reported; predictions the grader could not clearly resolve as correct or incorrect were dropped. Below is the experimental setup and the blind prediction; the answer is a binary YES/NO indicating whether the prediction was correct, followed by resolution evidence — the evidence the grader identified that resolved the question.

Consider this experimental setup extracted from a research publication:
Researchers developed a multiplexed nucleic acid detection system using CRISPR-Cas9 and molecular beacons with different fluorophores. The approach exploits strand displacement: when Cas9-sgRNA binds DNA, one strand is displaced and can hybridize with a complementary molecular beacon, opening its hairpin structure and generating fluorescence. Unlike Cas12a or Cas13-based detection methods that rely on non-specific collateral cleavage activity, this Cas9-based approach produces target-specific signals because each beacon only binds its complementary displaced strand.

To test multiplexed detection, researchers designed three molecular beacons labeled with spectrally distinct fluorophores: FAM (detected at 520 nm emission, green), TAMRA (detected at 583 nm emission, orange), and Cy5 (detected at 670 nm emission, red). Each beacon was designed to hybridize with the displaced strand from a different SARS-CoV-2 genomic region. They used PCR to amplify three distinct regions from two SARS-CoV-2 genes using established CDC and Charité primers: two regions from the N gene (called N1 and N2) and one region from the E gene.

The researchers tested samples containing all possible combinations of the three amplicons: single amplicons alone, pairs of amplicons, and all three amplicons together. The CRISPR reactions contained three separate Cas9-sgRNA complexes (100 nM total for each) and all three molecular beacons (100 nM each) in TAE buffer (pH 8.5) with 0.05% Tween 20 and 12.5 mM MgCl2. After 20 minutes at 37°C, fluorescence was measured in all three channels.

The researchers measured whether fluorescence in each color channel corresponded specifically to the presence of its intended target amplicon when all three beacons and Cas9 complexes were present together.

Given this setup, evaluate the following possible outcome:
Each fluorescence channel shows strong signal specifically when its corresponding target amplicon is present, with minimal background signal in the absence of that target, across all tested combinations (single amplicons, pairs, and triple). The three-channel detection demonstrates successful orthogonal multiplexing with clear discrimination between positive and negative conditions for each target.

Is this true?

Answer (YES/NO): YES